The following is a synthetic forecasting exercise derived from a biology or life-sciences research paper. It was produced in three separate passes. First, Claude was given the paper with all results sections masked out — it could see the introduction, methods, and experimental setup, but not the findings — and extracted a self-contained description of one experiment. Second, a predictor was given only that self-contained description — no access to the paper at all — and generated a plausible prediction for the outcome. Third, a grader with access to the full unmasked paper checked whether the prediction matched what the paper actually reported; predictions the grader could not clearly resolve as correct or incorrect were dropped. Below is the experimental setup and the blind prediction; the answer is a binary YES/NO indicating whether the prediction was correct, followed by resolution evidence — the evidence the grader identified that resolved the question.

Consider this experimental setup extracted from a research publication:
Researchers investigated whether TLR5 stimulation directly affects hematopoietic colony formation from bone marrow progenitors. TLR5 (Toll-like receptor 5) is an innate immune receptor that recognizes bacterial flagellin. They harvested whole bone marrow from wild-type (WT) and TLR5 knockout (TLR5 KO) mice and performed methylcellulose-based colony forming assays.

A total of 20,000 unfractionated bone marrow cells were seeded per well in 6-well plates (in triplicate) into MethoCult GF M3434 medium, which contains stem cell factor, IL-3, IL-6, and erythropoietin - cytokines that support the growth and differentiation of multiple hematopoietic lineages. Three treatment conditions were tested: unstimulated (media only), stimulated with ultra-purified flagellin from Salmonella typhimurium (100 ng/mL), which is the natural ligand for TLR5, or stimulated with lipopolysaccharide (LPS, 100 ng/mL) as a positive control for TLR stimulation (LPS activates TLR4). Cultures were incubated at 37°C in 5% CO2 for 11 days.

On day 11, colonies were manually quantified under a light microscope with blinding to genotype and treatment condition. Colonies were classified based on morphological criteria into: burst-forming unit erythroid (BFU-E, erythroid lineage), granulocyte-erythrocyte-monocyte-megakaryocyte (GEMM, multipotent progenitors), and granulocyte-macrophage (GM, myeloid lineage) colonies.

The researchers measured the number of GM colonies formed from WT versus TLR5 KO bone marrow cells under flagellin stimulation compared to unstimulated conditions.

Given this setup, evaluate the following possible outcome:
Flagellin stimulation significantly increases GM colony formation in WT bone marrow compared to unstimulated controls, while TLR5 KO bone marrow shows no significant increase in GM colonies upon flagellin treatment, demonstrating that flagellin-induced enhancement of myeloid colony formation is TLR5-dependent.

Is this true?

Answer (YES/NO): YES